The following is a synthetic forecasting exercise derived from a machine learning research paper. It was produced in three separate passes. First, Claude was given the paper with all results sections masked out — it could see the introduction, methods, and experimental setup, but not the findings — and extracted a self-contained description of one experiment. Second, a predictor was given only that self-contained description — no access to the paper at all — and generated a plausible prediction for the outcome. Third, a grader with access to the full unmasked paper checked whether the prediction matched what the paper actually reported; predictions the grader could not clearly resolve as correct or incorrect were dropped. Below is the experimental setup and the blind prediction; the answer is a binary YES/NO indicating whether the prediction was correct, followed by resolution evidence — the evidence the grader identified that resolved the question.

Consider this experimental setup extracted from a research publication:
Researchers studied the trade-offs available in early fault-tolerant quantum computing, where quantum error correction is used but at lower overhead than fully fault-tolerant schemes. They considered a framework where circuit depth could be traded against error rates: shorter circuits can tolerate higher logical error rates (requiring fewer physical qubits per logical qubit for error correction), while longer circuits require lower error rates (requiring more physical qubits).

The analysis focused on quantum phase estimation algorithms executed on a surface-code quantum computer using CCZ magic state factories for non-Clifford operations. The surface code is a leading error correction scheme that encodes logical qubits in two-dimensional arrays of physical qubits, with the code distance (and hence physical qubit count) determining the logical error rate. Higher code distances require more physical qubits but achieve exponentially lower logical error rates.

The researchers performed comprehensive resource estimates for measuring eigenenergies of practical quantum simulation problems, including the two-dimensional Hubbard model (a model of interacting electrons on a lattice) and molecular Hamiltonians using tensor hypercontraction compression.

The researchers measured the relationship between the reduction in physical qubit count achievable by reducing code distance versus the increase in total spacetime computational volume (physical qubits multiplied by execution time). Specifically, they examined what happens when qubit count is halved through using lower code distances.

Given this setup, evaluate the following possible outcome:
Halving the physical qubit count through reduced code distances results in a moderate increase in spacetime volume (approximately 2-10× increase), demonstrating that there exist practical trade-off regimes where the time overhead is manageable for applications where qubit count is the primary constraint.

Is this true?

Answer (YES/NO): NO